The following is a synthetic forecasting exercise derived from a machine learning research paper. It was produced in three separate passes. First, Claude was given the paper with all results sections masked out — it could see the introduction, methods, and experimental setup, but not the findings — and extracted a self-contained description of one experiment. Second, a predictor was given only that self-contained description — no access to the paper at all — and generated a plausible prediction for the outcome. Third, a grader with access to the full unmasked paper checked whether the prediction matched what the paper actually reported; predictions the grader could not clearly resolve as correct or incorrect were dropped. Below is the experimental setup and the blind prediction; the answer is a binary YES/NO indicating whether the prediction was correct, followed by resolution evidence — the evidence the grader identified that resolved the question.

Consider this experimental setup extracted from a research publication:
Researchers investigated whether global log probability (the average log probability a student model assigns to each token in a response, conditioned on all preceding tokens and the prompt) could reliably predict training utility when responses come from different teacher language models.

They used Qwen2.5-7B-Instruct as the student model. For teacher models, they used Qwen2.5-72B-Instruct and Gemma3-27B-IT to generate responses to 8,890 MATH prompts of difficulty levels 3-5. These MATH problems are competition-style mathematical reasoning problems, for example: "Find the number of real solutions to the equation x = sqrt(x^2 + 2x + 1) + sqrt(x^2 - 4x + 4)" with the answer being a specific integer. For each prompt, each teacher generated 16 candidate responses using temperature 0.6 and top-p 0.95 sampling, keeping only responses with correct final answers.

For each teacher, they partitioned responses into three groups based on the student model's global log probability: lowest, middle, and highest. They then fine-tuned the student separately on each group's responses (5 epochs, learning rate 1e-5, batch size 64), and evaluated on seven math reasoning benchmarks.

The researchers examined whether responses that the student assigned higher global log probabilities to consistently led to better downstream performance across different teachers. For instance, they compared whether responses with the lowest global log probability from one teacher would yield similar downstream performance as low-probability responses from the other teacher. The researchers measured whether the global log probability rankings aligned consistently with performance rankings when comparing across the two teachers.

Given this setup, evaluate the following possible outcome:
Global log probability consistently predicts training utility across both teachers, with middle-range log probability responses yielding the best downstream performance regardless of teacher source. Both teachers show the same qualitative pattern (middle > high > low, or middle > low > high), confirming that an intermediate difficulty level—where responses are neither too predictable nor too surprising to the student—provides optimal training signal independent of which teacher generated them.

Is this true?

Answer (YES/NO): NO